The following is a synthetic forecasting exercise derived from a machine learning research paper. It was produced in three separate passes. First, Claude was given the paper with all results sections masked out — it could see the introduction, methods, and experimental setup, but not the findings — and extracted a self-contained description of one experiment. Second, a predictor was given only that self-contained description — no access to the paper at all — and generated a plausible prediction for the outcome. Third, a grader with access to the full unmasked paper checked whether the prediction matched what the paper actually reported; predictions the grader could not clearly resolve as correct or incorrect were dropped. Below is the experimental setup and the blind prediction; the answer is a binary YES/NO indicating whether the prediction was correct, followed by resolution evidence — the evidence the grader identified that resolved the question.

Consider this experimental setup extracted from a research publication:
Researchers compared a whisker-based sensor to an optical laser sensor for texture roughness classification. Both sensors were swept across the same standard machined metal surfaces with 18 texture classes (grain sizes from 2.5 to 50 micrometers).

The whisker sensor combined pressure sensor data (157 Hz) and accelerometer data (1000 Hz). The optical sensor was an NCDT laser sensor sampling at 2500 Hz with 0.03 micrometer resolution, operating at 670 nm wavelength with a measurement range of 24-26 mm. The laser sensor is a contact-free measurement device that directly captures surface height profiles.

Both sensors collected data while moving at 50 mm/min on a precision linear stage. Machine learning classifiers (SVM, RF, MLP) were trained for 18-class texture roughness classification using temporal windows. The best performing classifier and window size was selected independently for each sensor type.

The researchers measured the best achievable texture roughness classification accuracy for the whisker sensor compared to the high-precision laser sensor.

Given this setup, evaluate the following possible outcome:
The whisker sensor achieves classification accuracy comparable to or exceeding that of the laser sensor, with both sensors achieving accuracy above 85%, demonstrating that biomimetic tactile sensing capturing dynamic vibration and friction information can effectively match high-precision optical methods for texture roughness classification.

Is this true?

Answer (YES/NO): YES